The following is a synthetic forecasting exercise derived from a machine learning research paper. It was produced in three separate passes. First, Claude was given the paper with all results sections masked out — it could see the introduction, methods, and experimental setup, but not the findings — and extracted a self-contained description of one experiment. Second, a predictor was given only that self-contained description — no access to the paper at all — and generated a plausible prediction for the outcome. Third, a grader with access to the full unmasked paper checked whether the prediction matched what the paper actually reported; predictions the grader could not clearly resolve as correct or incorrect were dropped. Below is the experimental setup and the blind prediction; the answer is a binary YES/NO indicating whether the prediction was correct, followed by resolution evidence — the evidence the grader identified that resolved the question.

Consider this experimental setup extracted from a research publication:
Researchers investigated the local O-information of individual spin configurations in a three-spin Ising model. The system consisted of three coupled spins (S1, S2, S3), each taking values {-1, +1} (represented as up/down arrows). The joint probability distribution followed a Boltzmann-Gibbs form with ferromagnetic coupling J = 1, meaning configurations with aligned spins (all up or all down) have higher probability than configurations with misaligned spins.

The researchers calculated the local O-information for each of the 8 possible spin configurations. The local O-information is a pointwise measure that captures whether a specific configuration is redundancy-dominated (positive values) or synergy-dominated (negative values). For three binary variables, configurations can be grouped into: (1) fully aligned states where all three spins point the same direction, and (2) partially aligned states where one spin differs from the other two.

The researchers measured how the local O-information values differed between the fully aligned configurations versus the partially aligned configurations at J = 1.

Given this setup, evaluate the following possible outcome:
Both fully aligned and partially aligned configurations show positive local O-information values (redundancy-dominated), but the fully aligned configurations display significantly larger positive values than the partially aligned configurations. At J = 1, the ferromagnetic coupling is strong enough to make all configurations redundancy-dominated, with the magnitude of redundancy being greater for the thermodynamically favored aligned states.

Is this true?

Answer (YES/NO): NO